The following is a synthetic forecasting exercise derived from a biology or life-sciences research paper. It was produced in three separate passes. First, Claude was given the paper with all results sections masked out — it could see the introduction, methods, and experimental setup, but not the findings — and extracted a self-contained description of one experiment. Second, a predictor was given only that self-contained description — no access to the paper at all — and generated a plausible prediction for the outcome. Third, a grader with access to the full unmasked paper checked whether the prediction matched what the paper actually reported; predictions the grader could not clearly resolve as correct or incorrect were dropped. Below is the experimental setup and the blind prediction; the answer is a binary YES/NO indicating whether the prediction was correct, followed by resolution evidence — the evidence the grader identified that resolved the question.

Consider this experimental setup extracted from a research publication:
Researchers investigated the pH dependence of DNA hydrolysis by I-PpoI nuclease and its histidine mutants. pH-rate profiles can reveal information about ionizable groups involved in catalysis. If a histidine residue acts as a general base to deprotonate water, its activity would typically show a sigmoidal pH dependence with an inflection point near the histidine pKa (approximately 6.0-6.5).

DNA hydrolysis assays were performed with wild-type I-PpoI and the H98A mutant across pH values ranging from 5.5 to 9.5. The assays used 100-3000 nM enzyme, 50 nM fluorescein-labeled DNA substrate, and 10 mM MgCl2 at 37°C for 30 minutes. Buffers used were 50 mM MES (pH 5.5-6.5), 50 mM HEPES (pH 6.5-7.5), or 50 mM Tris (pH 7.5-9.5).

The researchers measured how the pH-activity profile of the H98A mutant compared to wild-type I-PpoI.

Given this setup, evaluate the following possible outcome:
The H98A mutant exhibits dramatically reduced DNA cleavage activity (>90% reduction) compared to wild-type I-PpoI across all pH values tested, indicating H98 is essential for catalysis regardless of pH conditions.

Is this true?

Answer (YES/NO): NO